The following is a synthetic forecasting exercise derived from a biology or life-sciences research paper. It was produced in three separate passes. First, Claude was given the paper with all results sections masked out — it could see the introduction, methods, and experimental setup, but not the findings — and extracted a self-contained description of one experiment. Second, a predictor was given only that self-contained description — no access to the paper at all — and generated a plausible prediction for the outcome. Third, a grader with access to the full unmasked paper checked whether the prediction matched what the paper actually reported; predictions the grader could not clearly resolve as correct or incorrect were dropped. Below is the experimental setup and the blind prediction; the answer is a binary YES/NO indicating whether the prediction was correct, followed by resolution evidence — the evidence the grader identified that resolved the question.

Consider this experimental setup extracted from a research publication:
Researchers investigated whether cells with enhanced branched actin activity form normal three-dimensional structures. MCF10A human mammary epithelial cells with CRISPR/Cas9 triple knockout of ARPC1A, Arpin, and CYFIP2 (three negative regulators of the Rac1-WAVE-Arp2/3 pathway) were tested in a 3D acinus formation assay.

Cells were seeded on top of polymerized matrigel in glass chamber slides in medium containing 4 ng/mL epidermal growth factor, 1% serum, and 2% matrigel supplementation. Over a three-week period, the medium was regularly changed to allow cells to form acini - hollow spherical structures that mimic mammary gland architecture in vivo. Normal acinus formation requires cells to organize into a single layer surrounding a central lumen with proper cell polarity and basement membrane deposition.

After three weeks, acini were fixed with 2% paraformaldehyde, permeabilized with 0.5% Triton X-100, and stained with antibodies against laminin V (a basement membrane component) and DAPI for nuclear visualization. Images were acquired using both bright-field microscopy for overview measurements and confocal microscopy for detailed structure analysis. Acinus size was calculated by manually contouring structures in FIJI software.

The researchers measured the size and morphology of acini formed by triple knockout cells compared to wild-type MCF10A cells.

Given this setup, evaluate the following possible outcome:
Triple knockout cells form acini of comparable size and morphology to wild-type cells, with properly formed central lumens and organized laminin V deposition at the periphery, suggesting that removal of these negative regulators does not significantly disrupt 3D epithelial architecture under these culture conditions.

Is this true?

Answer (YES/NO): NO